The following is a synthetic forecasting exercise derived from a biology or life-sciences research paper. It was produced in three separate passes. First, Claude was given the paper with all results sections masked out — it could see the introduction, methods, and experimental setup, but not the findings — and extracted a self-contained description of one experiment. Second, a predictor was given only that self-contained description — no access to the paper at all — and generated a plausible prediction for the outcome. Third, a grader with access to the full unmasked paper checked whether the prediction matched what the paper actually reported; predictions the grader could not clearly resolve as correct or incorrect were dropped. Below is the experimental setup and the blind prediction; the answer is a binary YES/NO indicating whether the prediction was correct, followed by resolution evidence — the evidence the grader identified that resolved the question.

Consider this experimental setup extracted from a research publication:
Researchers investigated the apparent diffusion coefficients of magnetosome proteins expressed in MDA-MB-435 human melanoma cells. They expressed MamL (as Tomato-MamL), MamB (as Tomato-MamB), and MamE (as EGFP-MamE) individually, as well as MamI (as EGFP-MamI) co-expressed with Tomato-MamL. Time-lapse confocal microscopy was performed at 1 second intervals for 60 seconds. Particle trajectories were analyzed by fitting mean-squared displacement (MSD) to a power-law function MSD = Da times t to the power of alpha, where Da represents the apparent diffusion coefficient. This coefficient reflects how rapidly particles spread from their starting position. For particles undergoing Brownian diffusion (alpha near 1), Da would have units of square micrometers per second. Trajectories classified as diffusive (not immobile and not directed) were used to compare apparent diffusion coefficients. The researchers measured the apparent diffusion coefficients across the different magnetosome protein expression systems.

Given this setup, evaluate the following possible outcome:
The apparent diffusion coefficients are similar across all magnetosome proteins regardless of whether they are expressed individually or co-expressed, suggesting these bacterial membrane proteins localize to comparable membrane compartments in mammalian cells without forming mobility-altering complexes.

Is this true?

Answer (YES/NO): NO